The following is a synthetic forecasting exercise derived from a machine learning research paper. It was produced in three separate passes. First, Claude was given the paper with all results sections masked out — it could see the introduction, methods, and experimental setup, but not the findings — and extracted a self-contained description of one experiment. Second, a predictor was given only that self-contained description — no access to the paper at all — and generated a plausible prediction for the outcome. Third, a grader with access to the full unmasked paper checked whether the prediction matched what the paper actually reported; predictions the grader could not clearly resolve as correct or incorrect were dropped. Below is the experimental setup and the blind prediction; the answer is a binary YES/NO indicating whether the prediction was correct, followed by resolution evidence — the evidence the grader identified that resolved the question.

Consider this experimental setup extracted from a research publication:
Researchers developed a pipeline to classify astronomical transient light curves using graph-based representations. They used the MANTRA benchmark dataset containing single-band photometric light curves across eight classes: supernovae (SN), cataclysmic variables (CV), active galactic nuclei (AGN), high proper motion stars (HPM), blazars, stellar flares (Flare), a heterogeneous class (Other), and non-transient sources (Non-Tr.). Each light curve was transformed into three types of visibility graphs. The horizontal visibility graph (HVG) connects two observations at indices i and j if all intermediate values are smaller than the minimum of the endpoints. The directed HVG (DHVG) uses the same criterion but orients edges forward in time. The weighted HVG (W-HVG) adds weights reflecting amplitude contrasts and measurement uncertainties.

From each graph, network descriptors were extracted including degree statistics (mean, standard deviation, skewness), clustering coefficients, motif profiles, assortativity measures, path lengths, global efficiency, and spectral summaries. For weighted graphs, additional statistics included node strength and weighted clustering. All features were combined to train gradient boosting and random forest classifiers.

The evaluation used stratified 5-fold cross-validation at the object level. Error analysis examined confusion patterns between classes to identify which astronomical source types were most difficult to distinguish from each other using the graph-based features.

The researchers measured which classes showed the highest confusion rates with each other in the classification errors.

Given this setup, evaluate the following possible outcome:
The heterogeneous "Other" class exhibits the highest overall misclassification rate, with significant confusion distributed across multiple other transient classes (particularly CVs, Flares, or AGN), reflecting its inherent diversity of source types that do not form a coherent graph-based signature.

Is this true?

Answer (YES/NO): NO